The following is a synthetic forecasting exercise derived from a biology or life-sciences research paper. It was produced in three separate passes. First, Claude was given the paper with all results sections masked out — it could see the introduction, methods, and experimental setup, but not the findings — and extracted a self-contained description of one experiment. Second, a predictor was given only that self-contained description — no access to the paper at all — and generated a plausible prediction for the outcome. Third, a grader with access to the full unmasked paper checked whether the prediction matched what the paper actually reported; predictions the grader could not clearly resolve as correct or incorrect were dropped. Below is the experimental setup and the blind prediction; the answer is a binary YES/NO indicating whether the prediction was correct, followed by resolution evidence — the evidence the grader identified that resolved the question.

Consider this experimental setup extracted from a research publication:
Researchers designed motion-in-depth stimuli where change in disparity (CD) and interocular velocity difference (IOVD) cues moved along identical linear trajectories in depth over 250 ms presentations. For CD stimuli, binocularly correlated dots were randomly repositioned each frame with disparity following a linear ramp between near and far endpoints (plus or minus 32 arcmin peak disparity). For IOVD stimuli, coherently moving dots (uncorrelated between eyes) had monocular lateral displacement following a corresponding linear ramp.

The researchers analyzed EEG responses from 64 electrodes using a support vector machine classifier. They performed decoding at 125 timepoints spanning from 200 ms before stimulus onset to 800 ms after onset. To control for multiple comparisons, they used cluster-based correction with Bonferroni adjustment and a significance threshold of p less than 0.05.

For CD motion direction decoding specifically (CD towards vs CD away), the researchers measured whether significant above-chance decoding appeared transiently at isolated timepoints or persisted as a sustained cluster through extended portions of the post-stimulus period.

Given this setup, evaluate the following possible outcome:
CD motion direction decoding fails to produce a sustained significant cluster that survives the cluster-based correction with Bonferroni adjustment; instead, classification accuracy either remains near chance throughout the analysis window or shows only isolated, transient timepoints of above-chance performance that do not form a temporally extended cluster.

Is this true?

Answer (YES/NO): NO